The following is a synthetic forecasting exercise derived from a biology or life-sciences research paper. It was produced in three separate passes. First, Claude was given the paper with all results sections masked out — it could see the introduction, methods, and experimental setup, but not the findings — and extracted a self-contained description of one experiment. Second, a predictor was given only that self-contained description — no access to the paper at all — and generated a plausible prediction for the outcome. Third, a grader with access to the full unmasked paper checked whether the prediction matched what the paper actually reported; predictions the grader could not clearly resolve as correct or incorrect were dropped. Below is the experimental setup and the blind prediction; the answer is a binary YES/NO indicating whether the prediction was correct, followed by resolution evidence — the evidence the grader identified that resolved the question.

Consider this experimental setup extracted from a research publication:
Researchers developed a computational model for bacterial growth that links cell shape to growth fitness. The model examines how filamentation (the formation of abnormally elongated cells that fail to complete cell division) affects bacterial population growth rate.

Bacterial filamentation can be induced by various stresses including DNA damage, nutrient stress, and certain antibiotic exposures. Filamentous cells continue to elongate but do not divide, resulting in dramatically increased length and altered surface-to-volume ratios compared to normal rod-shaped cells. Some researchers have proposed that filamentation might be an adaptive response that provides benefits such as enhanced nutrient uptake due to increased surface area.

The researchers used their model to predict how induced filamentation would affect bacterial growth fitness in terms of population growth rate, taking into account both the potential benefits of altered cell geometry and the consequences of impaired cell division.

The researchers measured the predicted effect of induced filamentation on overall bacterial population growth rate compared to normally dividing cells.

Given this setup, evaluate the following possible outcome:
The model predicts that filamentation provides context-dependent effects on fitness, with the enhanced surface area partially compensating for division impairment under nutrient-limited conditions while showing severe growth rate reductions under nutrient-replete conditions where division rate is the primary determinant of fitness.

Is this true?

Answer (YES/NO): NO